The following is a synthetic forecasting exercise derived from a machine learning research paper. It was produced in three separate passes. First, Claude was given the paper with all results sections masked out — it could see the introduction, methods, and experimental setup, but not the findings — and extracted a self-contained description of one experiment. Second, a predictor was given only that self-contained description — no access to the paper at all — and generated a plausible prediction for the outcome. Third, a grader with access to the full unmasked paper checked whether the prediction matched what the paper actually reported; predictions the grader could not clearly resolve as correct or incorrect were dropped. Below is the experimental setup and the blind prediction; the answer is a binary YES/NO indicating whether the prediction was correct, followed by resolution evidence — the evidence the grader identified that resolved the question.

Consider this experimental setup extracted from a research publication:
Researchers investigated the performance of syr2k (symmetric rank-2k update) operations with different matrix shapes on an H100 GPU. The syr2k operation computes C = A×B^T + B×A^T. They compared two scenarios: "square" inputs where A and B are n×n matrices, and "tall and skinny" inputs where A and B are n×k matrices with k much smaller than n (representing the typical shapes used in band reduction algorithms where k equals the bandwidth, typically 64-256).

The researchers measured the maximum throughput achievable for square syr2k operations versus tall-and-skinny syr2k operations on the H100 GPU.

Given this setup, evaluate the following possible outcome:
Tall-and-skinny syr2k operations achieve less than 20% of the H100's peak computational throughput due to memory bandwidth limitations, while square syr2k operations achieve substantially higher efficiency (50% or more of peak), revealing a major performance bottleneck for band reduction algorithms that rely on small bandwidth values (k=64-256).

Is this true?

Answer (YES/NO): NO